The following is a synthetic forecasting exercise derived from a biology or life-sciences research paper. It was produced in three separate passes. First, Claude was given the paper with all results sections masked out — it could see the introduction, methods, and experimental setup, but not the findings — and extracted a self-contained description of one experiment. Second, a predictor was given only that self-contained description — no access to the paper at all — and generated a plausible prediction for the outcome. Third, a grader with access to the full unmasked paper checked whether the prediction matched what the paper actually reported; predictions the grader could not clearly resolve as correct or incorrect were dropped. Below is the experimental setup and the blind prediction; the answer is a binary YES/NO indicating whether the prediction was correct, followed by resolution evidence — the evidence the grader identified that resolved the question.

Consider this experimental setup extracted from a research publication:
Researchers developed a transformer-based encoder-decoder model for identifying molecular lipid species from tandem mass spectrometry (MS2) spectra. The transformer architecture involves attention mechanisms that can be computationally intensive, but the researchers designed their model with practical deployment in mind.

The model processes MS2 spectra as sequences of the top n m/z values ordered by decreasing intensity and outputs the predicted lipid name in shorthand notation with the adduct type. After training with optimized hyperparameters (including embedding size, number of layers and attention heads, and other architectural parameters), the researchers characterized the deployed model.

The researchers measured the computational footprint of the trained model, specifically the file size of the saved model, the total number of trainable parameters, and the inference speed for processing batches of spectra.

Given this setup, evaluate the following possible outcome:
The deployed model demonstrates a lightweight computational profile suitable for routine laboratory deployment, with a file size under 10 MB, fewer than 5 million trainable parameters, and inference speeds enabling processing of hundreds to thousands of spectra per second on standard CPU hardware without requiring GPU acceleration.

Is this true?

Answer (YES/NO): NO